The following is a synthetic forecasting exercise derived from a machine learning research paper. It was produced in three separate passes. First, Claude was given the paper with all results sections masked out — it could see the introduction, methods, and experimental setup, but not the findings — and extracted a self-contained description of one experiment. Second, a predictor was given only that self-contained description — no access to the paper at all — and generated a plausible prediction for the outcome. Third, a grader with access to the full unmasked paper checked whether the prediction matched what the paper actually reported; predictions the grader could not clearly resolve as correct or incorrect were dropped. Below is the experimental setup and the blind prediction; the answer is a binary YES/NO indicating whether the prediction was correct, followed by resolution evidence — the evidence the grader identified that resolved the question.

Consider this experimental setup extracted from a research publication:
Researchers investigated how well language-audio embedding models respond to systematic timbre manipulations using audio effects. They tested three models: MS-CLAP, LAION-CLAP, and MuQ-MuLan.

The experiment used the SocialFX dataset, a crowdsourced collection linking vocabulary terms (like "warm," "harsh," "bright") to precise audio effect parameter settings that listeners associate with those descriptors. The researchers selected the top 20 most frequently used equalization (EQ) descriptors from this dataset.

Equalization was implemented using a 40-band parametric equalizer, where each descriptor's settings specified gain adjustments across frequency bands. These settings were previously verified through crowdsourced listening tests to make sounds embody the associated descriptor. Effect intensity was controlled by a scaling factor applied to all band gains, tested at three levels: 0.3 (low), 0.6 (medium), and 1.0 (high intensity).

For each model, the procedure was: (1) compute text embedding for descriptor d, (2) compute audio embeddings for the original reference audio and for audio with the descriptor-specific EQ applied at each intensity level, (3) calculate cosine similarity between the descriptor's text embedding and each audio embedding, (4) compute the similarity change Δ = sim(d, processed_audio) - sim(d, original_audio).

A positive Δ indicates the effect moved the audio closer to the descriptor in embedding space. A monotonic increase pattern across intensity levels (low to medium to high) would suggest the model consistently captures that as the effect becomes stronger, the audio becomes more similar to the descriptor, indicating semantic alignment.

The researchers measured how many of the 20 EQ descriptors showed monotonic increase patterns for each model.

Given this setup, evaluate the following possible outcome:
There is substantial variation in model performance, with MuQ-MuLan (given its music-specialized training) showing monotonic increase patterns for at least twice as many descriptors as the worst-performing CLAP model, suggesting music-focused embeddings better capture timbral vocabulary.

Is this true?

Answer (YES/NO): NO